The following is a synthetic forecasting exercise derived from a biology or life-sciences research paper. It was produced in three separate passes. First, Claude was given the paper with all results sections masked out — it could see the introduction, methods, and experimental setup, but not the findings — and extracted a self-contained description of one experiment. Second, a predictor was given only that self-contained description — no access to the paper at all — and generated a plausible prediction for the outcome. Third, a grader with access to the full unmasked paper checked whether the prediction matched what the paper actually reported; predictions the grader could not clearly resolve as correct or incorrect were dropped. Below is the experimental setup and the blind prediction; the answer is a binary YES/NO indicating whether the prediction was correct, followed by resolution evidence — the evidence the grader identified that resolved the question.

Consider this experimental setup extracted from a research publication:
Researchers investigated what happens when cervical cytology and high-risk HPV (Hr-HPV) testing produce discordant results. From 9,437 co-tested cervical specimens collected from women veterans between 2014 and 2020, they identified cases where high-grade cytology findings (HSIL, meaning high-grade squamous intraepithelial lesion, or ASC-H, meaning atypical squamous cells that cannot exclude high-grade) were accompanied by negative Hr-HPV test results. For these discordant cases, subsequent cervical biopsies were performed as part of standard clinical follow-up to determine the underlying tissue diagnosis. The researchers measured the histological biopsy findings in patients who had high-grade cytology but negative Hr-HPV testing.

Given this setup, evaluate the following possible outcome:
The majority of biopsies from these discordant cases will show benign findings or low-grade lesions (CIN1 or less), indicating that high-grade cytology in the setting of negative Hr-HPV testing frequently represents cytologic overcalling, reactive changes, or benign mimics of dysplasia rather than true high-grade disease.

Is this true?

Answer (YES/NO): YES